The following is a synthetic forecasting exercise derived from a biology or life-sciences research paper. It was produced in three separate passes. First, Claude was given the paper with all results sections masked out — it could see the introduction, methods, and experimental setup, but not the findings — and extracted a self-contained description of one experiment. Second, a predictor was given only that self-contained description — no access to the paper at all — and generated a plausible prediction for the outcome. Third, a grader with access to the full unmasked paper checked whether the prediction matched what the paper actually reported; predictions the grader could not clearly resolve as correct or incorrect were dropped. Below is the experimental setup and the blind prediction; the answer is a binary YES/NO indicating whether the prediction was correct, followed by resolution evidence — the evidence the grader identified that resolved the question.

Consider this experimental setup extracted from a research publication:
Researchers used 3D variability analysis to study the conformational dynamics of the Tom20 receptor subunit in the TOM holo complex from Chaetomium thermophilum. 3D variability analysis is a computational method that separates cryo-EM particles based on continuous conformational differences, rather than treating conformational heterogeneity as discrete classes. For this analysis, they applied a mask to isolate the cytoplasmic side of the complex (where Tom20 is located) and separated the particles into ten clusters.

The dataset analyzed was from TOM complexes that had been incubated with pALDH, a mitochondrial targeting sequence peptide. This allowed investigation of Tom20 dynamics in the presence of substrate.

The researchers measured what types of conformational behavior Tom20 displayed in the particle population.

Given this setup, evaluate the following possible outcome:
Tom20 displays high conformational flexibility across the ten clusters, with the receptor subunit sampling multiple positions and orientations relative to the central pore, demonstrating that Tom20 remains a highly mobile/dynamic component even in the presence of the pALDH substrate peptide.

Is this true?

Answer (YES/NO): NO